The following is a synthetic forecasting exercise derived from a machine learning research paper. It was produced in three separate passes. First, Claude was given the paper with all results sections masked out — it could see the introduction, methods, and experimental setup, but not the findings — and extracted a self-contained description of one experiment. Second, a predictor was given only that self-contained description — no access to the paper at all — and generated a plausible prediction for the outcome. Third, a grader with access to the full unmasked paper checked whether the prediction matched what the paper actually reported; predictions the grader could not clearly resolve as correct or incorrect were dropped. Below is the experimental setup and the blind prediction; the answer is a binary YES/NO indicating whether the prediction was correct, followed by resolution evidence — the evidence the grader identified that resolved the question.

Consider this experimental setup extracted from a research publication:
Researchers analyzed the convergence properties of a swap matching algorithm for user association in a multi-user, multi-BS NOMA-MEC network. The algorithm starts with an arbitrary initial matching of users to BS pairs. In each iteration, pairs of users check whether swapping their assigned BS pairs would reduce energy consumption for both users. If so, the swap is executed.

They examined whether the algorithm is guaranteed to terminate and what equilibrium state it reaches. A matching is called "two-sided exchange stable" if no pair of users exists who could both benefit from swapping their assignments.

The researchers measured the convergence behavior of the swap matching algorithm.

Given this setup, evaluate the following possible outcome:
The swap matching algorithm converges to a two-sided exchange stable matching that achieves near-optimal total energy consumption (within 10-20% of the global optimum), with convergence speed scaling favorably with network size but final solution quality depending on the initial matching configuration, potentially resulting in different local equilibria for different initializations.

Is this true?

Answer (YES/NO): NO